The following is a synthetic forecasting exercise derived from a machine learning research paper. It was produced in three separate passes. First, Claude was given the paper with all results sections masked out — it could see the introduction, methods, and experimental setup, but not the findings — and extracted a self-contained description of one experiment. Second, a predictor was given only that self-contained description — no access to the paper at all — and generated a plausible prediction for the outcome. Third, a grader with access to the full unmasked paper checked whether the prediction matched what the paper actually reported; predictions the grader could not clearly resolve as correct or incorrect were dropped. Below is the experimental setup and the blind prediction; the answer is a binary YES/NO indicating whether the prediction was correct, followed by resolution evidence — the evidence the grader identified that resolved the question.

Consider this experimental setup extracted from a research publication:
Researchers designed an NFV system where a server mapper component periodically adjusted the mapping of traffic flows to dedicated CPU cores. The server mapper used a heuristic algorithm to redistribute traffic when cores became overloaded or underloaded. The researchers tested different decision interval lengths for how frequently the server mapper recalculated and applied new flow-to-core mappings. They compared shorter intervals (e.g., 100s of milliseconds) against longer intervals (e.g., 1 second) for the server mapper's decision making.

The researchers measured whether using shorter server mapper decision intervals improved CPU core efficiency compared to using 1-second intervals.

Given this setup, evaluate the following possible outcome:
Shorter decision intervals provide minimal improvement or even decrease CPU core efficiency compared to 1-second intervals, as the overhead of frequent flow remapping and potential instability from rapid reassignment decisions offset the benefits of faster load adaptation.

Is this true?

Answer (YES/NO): YES